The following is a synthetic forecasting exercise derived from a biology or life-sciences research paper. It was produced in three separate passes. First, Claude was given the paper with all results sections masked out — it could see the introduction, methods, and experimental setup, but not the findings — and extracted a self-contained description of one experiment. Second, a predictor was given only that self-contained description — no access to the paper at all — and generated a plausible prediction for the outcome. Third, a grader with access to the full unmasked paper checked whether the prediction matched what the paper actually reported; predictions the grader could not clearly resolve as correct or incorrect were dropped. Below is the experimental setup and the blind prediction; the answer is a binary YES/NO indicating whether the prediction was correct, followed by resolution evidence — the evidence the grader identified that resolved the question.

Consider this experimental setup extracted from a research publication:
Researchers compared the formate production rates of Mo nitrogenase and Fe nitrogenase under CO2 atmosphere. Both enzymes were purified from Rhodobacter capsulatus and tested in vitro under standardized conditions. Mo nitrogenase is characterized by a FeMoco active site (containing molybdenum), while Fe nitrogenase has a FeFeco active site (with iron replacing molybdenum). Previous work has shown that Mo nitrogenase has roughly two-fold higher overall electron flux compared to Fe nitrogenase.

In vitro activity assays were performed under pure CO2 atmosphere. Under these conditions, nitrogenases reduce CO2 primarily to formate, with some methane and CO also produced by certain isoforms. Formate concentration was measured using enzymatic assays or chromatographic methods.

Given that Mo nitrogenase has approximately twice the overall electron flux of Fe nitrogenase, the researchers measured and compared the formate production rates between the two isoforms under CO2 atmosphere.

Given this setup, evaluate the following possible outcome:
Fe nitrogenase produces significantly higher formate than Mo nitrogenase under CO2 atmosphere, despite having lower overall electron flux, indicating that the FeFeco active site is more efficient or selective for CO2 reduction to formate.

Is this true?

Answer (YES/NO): NO